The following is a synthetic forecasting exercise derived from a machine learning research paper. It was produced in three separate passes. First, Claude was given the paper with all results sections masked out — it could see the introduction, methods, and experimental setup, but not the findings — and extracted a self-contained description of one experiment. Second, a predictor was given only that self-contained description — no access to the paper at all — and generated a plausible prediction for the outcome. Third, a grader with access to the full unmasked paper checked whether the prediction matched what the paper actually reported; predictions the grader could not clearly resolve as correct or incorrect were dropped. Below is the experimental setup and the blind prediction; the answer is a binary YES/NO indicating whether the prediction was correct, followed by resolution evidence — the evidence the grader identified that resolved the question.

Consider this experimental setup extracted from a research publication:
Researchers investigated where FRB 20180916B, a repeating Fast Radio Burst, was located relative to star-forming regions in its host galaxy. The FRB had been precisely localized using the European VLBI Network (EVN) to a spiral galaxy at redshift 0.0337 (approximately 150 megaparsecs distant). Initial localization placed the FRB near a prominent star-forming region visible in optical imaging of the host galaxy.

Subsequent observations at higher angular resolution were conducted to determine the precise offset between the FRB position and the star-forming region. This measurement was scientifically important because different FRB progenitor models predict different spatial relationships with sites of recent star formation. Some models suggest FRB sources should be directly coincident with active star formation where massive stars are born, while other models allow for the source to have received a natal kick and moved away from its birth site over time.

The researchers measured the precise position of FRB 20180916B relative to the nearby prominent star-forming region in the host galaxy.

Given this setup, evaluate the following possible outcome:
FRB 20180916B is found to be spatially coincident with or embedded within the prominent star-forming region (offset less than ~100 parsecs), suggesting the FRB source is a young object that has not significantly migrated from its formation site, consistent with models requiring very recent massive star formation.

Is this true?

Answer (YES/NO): NO